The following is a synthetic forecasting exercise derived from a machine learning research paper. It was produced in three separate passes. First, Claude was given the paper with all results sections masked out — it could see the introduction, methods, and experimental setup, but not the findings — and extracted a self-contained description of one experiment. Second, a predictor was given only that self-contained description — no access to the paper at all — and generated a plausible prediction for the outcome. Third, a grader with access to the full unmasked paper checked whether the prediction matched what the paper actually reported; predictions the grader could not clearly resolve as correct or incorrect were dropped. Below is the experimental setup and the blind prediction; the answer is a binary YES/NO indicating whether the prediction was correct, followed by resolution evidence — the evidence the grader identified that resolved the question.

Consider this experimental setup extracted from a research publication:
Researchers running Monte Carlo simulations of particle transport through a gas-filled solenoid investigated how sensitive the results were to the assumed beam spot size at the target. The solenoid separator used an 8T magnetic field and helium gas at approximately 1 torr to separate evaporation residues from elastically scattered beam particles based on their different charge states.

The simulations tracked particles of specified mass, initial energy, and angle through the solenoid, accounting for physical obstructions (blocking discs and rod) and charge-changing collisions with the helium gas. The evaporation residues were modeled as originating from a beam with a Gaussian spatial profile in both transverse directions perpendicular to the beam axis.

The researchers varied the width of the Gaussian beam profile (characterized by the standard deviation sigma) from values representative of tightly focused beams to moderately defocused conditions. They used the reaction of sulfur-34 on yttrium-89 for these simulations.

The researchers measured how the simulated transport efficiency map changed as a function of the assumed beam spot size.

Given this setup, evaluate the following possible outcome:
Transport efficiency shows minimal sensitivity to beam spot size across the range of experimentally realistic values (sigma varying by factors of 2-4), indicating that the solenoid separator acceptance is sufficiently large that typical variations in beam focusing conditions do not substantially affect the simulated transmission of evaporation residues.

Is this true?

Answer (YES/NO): YES